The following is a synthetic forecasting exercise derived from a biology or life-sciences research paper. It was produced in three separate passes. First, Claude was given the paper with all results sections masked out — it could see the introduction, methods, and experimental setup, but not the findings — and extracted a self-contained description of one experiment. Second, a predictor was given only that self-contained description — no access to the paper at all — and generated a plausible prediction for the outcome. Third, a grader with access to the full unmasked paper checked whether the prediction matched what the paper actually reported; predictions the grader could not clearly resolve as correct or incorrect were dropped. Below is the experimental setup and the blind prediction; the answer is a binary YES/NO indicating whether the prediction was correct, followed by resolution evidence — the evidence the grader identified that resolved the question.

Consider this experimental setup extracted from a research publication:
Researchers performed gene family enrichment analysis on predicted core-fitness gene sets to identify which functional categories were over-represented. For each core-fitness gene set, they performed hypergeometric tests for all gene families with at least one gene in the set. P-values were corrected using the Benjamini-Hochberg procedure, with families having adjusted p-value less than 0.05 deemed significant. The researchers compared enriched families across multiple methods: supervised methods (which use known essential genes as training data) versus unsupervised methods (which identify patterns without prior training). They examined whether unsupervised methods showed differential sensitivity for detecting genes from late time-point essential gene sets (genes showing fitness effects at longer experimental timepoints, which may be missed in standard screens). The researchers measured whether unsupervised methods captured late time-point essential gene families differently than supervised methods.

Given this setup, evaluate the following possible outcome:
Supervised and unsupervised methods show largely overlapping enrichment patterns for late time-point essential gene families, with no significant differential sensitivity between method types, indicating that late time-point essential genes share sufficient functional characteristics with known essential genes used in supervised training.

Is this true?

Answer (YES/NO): NO